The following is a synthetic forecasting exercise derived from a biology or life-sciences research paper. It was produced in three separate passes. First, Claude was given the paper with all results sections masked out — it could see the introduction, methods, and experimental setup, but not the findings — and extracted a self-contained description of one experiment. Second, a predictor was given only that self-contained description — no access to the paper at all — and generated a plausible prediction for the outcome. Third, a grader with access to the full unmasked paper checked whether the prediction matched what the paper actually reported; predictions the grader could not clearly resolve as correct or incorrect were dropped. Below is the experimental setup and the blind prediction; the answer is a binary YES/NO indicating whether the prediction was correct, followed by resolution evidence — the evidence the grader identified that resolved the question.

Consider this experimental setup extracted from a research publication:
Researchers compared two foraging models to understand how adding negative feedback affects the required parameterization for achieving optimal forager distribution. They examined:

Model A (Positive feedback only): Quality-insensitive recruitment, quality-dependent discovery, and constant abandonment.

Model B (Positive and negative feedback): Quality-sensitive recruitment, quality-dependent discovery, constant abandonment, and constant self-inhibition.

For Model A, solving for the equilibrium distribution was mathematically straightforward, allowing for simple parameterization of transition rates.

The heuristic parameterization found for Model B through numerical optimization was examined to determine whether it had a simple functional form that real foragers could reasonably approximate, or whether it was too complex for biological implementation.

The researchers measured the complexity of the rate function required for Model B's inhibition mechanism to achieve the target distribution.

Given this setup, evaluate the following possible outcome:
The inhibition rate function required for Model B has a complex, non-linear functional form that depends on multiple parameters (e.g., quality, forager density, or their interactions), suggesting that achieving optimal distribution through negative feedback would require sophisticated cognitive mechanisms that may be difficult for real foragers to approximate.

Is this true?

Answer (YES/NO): NO